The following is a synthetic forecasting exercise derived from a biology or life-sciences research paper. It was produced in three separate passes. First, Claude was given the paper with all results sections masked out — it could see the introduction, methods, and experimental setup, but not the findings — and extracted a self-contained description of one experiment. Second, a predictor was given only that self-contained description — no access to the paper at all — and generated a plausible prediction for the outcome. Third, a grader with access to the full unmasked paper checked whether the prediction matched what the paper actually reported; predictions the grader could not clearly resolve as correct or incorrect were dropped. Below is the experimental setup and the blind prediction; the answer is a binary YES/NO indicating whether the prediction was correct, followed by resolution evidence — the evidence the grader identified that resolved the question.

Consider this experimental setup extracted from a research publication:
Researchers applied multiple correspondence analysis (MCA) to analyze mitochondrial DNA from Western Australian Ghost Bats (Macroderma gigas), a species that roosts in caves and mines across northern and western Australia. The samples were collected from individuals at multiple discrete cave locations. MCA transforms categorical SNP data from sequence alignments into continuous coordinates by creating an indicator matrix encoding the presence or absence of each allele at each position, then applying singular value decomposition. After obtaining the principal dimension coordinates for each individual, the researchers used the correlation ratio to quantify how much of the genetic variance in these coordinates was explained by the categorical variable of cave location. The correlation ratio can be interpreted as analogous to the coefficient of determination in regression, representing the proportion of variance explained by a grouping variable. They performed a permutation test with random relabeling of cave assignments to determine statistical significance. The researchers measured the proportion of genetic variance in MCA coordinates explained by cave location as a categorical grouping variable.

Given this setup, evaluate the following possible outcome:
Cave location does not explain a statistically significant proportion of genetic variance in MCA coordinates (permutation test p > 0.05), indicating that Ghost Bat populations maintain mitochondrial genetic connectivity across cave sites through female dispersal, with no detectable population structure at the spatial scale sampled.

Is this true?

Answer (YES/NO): NO